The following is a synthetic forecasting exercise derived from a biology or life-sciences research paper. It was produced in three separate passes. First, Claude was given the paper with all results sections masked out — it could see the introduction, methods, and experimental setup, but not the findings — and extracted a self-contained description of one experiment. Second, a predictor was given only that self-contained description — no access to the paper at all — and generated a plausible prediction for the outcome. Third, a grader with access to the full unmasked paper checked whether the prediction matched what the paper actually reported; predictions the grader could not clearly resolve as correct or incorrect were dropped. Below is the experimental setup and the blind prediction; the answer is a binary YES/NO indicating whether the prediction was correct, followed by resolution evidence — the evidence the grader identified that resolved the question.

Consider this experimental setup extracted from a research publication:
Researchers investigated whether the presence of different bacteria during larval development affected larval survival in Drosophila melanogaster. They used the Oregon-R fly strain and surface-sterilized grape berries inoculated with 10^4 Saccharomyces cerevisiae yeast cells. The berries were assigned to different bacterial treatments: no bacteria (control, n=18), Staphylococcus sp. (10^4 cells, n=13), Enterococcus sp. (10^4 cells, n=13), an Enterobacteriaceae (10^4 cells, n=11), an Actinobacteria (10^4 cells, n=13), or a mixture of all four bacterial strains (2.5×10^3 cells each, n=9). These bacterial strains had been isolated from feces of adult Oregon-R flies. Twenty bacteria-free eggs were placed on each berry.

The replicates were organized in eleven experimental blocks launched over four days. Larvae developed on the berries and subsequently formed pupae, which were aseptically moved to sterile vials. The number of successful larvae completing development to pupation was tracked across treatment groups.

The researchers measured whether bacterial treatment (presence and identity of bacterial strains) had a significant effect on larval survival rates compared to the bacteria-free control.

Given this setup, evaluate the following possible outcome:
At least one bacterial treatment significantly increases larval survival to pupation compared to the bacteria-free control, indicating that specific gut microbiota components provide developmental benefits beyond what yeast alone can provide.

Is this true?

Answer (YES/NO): NO